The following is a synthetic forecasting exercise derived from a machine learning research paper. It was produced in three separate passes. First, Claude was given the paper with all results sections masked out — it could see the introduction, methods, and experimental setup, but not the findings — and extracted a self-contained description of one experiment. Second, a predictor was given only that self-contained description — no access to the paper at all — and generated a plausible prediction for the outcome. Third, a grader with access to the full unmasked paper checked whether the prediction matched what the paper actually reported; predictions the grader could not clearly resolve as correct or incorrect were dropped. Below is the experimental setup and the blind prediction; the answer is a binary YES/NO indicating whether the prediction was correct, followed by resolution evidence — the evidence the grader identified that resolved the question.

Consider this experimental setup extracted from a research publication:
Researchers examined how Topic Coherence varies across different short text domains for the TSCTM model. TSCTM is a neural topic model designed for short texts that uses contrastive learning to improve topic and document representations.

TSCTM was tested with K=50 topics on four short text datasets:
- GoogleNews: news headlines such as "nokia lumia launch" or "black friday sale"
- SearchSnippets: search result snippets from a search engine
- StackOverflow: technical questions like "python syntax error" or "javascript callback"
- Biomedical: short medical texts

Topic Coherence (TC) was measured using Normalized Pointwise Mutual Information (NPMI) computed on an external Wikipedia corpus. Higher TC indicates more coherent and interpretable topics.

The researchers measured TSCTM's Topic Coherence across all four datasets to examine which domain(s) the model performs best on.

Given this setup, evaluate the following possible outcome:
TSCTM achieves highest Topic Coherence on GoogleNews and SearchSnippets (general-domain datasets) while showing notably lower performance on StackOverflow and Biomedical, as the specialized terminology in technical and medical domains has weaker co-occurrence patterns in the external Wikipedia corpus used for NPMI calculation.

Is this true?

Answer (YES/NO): NO